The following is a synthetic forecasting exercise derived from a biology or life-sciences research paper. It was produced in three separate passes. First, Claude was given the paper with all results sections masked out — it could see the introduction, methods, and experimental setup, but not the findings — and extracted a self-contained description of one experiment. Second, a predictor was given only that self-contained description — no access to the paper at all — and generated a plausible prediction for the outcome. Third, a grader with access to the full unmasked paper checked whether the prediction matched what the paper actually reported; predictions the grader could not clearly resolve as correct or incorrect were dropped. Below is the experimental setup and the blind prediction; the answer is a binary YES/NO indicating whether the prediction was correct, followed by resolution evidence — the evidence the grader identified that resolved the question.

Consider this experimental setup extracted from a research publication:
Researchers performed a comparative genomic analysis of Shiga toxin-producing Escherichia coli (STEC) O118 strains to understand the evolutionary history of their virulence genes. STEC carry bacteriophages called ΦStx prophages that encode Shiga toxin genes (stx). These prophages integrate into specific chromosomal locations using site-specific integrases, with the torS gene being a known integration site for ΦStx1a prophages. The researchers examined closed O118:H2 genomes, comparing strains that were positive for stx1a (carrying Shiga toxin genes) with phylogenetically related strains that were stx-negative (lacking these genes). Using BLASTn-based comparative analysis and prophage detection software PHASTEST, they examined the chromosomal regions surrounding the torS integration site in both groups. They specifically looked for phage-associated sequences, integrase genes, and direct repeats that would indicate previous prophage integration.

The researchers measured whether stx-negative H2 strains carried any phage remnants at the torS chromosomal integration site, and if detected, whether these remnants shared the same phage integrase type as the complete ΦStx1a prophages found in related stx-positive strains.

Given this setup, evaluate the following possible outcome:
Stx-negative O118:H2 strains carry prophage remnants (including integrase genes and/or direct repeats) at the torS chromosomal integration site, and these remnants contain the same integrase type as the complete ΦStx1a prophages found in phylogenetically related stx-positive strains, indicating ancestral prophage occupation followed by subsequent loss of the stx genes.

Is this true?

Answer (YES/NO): YES